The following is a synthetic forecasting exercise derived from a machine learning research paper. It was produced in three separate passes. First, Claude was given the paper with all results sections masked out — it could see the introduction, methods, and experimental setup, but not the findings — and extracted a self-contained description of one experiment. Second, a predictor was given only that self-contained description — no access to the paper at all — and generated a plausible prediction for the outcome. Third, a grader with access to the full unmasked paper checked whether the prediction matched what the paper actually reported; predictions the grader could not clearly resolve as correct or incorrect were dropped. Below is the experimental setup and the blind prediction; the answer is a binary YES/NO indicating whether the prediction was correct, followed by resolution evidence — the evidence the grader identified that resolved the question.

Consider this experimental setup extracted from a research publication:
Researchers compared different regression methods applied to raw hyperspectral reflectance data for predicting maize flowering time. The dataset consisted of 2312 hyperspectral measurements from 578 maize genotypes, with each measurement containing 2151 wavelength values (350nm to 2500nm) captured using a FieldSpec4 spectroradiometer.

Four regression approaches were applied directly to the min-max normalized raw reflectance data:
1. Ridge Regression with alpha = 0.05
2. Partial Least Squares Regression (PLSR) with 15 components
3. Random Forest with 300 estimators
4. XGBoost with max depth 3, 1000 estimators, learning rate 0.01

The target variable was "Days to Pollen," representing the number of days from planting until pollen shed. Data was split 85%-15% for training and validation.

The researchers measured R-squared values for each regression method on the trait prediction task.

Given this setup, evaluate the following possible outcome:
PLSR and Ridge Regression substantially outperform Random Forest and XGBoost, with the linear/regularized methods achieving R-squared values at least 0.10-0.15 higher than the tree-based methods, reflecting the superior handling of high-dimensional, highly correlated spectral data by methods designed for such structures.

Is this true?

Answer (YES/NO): NO